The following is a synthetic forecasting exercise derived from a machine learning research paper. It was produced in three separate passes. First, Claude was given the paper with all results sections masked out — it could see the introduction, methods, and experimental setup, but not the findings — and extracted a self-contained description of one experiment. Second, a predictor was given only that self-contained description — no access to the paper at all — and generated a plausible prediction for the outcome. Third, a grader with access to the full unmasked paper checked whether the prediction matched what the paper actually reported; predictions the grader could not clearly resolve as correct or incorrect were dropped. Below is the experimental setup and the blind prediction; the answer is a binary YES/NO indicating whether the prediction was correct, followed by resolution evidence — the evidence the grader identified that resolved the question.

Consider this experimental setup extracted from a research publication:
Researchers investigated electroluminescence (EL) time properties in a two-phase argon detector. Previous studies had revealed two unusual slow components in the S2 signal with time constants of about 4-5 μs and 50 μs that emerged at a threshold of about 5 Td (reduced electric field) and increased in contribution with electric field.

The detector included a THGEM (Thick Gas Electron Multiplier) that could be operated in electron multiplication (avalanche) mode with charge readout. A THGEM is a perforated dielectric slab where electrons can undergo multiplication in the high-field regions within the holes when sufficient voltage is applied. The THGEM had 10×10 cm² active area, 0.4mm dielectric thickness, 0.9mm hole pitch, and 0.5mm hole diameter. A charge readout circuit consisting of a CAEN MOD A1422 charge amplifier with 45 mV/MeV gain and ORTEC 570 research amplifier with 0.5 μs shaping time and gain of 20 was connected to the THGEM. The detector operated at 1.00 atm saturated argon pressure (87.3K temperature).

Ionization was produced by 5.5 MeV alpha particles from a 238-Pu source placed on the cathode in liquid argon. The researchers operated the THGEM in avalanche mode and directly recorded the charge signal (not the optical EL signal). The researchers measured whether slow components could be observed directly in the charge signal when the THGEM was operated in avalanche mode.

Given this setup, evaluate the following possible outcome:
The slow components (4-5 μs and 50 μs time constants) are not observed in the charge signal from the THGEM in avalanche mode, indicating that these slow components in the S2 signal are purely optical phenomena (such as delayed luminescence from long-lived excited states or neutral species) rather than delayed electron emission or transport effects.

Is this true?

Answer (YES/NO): NO